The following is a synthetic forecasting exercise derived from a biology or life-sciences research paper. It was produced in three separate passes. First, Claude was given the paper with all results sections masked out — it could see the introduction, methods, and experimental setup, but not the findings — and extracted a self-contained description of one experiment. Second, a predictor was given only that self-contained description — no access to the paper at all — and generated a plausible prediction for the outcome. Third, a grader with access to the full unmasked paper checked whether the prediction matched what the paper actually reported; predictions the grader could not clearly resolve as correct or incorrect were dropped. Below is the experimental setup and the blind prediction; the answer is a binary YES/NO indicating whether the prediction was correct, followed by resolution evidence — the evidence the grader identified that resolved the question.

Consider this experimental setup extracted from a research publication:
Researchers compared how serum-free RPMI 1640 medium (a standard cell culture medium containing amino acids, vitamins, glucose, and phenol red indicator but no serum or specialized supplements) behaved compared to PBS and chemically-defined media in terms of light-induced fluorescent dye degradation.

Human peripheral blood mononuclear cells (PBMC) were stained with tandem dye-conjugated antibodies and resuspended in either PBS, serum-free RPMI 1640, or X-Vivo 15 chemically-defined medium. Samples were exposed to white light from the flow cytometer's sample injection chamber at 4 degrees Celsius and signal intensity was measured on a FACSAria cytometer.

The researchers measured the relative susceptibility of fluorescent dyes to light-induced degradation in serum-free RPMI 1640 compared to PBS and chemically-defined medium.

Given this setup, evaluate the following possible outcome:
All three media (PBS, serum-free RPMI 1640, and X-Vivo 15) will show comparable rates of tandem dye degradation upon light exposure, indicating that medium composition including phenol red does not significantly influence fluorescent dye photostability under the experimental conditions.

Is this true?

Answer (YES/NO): NO